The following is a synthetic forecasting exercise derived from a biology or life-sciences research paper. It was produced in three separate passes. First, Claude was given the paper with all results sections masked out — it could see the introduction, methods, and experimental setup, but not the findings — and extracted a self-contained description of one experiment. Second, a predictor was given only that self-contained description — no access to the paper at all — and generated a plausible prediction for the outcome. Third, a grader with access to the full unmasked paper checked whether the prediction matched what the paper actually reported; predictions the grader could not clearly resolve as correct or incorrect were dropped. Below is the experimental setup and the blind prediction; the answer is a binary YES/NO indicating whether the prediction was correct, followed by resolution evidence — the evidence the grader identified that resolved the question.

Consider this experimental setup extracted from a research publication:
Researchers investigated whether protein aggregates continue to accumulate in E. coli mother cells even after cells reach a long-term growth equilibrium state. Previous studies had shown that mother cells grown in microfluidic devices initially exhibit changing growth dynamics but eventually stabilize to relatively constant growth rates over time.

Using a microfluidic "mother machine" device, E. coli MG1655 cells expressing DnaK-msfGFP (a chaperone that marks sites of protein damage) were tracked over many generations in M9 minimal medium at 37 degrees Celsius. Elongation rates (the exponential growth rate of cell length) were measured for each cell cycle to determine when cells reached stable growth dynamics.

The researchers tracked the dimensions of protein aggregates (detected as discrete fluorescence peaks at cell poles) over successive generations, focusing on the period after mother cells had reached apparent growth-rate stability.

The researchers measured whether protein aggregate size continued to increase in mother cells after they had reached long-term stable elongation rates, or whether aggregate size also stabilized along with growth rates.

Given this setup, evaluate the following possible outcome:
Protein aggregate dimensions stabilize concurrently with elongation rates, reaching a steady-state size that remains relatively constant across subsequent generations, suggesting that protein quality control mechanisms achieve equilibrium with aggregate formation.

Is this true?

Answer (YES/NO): NO